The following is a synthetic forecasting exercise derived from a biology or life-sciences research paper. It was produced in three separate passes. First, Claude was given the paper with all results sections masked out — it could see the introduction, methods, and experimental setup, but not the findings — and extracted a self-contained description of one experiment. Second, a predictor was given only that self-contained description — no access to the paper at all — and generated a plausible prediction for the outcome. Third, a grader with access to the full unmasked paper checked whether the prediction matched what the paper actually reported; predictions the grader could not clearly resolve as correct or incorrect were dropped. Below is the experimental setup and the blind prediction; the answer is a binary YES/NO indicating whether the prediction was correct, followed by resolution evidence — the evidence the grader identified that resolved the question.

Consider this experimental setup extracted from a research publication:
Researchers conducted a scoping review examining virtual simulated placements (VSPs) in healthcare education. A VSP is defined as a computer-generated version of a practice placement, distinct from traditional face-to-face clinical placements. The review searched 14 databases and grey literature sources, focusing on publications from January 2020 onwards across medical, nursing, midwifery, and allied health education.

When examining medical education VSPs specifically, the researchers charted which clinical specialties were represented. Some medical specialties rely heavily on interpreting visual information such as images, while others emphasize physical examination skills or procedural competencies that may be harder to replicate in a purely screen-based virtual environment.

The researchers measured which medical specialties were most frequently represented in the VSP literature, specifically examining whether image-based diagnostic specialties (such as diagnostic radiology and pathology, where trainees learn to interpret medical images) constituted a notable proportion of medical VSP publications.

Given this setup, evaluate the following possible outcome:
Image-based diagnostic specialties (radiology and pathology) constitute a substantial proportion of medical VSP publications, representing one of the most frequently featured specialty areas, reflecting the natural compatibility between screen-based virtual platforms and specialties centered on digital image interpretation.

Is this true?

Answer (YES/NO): YES